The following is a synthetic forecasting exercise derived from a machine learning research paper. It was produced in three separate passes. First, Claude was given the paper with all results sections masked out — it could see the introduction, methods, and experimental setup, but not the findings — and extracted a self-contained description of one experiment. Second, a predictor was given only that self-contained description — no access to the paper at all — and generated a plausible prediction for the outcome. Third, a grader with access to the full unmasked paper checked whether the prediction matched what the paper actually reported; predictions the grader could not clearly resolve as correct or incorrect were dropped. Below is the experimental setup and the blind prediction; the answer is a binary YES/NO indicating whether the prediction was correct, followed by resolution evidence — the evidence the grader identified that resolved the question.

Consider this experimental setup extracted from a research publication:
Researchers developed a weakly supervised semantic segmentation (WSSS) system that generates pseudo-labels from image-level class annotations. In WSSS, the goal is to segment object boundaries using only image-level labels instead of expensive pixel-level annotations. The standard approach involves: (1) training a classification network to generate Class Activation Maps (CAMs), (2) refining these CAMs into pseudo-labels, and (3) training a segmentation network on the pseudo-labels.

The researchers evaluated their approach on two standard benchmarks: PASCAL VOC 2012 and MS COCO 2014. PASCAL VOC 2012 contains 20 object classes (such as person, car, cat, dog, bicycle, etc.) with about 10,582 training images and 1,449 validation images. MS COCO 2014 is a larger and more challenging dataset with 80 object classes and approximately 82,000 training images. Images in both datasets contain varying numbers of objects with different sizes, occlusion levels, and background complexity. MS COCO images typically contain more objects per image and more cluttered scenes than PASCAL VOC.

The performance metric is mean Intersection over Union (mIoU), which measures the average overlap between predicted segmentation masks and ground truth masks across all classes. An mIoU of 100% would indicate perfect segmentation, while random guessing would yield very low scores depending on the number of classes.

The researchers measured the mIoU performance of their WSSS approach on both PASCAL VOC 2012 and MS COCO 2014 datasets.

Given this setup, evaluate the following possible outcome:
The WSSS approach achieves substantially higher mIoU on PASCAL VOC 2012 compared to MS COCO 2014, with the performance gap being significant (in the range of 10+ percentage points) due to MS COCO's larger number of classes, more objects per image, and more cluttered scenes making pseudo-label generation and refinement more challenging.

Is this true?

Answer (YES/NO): YES